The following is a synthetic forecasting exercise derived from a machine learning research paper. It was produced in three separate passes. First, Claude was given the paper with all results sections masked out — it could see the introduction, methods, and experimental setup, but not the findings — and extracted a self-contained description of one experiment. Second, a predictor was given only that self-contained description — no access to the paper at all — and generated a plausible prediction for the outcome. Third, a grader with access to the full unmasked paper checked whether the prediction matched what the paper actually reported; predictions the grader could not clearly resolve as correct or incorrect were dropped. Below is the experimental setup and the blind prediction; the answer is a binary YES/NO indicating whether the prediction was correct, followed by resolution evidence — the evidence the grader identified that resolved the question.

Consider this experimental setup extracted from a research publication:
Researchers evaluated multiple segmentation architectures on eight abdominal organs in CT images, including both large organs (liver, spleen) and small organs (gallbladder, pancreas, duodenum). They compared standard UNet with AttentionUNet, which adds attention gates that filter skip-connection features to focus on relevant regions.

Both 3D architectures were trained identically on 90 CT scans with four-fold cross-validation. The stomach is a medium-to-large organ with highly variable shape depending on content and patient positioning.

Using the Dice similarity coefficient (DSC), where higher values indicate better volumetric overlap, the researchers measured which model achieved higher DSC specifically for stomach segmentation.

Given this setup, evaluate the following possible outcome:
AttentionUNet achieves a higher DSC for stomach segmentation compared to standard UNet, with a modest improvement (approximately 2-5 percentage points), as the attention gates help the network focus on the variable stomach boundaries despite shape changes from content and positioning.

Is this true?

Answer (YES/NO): NO